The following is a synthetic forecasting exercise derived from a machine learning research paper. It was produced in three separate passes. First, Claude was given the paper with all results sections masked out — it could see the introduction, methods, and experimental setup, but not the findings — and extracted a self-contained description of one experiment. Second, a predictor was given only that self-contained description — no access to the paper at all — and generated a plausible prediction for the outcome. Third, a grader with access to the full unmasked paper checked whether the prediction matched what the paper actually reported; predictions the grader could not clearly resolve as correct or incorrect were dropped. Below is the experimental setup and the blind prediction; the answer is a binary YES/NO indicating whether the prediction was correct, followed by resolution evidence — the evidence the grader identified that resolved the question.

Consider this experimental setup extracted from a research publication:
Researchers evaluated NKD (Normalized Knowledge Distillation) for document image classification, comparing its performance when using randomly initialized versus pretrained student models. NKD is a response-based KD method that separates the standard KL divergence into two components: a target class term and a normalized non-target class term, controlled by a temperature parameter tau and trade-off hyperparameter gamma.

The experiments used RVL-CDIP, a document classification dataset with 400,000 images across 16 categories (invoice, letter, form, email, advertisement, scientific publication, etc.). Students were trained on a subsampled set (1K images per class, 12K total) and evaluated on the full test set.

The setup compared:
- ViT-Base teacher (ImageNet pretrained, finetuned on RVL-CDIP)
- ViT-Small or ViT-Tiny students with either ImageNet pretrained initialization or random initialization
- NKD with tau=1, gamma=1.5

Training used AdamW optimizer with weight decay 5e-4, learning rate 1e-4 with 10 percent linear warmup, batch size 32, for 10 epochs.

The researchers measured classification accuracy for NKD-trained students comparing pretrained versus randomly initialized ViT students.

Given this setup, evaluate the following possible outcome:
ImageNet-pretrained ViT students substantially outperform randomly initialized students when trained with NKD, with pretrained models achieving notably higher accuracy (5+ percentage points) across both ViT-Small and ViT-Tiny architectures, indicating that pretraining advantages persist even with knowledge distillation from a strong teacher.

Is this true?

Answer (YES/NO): YES